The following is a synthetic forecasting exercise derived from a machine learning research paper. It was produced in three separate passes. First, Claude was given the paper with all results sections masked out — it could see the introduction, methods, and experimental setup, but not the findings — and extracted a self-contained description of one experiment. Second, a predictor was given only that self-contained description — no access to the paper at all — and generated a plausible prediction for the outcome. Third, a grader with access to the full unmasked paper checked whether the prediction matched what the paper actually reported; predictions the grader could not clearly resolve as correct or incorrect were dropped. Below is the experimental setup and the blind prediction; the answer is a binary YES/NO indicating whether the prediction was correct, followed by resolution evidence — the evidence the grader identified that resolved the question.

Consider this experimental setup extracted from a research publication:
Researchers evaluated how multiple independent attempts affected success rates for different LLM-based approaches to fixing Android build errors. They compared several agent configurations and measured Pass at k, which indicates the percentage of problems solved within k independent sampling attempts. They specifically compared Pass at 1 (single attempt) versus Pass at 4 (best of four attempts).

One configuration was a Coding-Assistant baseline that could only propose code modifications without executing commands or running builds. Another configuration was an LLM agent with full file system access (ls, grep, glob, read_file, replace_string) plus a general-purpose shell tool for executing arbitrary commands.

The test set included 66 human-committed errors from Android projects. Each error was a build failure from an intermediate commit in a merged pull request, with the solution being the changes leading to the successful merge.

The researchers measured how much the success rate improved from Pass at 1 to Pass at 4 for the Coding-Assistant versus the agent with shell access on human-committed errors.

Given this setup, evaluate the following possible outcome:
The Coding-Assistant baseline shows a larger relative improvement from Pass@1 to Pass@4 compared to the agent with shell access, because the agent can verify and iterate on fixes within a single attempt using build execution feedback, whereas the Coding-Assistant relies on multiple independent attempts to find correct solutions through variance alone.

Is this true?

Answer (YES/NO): NO